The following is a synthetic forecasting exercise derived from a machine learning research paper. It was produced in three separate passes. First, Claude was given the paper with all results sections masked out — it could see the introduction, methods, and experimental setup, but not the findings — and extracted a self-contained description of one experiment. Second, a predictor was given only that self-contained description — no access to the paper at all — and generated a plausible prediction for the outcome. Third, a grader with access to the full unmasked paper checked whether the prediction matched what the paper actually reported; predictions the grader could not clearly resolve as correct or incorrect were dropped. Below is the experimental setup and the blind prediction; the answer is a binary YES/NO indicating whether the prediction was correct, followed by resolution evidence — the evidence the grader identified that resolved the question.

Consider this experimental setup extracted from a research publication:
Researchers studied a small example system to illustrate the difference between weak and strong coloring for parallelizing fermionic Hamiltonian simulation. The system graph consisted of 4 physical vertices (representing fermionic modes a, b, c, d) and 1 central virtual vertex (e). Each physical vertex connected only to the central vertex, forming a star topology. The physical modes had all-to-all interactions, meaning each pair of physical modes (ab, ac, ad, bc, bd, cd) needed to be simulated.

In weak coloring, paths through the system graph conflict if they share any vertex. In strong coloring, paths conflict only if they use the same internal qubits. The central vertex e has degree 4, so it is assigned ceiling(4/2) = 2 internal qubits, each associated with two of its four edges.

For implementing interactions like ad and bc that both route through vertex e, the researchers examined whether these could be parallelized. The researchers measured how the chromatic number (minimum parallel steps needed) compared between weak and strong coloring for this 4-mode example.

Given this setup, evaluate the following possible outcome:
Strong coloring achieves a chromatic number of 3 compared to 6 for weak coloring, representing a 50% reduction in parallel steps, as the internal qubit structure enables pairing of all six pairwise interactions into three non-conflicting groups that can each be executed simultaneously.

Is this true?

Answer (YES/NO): NO